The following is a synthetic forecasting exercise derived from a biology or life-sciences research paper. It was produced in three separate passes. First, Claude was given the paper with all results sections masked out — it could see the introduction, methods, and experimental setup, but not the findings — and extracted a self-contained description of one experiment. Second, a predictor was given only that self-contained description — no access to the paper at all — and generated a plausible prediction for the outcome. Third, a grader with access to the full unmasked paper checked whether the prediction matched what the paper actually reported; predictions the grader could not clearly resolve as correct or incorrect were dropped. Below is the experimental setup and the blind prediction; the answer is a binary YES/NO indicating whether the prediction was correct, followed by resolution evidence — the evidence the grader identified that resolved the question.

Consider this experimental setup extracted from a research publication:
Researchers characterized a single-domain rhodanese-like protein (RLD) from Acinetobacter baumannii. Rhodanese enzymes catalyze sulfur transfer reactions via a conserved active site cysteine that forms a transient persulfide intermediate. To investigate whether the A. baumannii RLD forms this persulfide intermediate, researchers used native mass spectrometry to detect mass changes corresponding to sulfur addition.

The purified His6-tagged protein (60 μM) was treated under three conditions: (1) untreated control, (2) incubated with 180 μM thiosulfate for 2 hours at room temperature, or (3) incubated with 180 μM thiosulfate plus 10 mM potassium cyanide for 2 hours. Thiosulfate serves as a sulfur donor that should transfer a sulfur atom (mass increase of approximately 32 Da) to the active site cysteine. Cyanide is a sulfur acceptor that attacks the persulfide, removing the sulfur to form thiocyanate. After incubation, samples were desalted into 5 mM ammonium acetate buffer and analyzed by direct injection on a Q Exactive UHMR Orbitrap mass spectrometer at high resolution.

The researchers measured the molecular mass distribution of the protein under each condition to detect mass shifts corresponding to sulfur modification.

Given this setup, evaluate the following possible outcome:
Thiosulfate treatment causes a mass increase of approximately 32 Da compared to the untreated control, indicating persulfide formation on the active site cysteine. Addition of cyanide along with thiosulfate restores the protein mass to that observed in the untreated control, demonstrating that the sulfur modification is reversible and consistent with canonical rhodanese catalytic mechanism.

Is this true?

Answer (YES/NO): NO